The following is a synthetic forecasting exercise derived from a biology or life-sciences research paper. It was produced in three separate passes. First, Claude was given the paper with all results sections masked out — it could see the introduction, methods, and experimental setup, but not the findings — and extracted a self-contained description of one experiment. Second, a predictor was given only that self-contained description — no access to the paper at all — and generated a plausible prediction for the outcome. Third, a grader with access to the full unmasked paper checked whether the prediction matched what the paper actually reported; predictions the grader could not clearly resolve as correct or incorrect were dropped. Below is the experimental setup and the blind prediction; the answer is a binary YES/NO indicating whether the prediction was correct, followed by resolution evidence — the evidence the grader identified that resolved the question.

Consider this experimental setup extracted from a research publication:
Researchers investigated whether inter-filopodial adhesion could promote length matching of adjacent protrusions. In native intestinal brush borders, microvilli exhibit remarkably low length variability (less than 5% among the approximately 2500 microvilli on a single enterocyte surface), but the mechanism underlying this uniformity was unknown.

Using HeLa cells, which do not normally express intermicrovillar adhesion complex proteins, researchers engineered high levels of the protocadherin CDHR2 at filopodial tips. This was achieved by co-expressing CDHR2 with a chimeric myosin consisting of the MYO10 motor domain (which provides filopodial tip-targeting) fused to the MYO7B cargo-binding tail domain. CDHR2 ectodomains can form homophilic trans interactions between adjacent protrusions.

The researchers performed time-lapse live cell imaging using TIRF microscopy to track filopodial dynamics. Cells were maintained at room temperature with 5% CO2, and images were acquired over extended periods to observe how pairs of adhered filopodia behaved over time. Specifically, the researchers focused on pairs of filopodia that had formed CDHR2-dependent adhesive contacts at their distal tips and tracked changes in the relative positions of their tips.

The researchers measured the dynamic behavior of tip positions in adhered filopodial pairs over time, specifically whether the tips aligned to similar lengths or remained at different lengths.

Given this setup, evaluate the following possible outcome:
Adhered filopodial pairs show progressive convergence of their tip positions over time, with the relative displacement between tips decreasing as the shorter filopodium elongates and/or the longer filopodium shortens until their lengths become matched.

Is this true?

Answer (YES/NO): YES